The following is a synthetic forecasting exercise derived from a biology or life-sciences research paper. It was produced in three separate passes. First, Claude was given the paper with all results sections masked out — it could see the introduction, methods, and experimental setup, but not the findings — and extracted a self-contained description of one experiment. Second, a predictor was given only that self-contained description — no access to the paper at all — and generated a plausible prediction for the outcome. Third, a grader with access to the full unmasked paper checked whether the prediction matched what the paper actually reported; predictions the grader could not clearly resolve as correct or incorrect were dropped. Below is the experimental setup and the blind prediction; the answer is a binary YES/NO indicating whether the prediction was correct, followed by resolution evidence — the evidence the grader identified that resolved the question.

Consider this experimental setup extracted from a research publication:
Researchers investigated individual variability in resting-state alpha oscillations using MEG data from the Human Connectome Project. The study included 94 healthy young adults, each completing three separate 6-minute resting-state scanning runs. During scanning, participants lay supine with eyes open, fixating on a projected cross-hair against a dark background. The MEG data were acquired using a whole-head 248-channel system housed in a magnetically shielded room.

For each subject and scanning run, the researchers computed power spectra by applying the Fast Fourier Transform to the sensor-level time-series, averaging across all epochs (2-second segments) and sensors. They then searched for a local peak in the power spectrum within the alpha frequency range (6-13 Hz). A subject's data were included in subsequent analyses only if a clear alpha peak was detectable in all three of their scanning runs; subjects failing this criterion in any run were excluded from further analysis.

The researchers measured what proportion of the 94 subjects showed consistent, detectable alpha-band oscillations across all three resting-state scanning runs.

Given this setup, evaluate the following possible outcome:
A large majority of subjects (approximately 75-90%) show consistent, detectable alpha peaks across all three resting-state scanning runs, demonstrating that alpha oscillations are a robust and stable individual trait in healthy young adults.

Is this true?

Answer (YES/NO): YES